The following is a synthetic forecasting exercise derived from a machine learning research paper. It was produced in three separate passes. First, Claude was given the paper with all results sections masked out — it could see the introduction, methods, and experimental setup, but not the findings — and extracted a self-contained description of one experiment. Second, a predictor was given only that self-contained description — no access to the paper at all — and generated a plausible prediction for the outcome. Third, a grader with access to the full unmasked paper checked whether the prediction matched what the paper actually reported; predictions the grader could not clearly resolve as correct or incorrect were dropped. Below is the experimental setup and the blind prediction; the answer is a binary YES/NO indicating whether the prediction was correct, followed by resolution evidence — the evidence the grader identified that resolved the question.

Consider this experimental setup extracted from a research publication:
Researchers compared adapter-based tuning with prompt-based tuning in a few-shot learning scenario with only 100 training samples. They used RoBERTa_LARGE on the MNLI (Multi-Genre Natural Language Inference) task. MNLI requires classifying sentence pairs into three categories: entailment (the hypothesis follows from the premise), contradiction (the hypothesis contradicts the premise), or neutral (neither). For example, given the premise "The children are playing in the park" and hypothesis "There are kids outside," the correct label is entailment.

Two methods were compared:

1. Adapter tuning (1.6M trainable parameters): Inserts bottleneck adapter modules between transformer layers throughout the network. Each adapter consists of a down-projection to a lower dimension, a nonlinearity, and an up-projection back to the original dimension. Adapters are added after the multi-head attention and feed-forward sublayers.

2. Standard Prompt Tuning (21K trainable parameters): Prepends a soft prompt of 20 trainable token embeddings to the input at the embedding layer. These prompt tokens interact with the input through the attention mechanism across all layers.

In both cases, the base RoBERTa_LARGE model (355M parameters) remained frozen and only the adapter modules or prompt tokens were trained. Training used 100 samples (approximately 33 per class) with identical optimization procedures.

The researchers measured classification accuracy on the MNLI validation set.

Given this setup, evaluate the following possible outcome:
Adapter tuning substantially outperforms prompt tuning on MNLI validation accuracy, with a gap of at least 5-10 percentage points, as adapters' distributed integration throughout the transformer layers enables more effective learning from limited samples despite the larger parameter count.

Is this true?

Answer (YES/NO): NO